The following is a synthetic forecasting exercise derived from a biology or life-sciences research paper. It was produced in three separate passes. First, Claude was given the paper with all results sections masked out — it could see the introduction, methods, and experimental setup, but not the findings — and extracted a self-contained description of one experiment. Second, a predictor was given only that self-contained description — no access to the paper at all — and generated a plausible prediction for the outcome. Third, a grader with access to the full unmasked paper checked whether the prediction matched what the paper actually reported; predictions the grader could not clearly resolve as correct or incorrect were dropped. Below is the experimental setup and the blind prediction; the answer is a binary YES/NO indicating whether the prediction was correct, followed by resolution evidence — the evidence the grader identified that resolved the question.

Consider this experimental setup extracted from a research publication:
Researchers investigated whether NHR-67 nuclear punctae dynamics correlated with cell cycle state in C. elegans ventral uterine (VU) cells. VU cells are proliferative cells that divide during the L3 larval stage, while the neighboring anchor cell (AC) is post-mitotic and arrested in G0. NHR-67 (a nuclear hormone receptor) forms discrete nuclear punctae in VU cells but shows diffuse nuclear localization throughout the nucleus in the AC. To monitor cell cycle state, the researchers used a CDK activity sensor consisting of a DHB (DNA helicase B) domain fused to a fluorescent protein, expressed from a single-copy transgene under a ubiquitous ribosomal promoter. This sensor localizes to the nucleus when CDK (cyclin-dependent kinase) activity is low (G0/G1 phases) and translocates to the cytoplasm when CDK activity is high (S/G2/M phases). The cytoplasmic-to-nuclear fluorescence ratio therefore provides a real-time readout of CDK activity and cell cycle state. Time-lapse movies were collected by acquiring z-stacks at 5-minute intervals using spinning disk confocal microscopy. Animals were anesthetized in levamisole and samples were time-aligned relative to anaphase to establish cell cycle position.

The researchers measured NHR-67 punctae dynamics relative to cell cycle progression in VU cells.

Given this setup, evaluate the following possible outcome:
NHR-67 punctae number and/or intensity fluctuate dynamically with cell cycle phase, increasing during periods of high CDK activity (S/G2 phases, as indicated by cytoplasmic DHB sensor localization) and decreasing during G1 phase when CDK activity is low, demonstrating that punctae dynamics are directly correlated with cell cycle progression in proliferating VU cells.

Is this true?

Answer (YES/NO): NO